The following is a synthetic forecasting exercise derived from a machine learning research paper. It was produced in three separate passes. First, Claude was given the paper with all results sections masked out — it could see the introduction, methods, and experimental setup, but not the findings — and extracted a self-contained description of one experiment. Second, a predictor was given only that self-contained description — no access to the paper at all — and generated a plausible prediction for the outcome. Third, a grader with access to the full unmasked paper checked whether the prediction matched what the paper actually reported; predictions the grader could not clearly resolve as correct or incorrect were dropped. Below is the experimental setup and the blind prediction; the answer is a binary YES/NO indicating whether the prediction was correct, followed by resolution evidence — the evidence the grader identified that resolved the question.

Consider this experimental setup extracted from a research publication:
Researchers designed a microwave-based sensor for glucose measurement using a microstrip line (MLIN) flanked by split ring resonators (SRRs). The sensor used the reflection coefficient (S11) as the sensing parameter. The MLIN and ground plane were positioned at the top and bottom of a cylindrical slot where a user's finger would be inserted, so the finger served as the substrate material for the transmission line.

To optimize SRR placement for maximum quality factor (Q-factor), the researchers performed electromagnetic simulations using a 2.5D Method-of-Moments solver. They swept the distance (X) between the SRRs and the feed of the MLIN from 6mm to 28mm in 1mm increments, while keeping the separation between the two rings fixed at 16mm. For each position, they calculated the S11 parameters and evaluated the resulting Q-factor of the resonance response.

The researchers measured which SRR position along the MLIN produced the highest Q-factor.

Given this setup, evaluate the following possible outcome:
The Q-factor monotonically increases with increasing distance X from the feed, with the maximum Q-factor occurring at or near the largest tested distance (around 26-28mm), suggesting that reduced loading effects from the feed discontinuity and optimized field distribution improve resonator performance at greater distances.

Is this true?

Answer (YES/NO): NO